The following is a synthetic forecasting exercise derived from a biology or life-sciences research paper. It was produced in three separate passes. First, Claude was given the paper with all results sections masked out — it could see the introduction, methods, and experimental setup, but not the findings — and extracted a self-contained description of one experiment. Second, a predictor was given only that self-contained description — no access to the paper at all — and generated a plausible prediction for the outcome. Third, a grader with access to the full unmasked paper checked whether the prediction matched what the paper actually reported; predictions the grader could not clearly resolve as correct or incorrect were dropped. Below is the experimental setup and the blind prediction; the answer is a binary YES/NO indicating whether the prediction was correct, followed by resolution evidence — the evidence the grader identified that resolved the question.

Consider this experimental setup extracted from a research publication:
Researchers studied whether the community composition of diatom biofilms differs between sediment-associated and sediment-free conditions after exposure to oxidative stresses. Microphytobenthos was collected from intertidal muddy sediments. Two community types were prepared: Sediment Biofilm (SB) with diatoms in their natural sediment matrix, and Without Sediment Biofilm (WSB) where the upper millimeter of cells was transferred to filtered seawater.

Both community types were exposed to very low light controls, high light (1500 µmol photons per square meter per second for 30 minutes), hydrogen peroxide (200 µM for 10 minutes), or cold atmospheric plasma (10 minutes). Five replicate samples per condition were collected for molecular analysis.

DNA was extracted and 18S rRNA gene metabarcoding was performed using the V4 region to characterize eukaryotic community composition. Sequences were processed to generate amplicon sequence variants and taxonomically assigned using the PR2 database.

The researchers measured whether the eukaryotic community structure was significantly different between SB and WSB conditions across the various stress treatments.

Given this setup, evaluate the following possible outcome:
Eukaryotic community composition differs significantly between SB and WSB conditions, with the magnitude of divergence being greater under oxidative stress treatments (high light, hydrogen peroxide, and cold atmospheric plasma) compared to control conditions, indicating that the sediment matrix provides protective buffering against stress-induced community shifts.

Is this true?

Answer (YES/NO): NO